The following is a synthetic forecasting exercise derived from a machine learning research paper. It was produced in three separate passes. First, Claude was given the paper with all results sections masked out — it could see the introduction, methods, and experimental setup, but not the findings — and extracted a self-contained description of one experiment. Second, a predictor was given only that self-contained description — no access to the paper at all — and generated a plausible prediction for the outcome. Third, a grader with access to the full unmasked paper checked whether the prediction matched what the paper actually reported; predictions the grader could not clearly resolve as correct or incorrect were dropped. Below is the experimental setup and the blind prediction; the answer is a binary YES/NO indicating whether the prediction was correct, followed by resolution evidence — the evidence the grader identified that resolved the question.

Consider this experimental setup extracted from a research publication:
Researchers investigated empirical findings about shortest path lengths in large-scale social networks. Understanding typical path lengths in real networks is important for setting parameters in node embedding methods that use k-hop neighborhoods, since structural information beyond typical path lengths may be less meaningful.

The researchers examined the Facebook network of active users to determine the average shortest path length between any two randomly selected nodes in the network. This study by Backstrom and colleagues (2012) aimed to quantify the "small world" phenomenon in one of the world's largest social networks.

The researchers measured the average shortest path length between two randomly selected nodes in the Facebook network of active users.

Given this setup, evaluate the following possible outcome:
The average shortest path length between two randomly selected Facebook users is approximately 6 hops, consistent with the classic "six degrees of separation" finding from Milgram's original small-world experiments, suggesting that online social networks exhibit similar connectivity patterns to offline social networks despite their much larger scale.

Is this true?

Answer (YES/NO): NO